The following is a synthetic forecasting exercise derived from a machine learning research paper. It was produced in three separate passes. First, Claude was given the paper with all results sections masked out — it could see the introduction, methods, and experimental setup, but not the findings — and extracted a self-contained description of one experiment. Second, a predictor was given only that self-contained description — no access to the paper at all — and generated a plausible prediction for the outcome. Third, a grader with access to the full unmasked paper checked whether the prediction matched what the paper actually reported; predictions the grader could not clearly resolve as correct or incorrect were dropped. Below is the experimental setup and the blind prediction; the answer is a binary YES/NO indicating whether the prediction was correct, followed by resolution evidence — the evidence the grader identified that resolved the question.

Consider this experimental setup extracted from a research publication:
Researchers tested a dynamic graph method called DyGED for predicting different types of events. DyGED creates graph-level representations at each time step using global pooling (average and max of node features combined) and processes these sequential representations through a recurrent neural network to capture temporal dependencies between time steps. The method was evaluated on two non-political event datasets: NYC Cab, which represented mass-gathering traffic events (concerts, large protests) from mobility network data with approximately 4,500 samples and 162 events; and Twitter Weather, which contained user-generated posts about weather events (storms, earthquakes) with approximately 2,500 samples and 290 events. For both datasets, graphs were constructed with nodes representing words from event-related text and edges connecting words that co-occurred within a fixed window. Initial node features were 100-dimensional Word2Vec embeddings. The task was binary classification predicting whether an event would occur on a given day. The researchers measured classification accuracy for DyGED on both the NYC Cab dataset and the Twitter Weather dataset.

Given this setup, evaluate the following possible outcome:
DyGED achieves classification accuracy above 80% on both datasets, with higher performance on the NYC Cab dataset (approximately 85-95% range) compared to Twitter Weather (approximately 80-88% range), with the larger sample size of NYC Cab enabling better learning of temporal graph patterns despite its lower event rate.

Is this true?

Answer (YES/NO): YES